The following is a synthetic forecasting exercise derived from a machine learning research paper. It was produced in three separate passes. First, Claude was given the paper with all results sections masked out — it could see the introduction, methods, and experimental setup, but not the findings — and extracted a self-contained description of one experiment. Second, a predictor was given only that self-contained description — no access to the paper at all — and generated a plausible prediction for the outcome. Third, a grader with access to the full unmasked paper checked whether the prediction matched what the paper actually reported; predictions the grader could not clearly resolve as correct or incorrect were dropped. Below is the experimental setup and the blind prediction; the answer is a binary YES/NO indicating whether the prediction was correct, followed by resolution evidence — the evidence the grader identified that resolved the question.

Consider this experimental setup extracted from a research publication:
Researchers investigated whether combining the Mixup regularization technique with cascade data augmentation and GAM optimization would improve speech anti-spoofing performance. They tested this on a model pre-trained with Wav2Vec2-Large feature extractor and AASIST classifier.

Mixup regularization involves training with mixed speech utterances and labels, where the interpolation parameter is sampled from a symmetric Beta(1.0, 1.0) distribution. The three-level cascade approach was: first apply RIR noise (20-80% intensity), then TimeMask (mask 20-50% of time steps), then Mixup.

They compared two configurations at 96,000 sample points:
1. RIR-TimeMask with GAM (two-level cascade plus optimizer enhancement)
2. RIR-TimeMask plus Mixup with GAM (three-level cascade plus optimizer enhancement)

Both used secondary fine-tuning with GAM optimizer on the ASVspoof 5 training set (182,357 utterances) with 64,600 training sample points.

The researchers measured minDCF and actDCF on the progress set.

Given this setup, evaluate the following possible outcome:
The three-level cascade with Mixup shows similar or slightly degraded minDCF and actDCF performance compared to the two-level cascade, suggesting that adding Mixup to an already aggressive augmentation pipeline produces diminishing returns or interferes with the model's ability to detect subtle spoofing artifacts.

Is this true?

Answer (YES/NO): NO